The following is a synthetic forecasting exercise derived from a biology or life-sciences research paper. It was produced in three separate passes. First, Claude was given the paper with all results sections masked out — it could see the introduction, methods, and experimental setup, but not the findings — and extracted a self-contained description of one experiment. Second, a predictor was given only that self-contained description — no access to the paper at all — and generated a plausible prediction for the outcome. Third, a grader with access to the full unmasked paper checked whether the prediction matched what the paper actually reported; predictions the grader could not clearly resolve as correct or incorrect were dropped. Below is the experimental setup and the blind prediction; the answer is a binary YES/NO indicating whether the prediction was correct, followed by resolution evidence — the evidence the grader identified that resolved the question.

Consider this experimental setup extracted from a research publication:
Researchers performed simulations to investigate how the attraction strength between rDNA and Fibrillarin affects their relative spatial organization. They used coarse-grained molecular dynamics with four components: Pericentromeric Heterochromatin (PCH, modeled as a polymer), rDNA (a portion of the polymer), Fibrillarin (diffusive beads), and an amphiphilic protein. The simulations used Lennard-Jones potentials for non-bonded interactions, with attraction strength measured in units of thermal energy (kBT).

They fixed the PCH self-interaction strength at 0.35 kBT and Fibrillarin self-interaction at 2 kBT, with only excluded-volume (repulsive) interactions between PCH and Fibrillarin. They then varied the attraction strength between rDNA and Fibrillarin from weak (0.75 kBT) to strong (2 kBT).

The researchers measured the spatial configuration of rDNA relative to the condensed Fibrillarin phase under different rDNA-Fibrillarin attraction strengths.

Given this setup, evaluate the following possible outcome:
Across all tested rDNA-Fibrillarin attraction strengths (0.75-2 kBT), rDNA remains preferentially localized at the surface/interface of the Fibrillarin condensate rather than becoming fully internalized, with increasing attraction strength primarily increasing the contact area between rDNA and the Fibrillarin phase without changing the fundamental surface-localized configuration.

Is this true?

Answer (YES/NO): NO